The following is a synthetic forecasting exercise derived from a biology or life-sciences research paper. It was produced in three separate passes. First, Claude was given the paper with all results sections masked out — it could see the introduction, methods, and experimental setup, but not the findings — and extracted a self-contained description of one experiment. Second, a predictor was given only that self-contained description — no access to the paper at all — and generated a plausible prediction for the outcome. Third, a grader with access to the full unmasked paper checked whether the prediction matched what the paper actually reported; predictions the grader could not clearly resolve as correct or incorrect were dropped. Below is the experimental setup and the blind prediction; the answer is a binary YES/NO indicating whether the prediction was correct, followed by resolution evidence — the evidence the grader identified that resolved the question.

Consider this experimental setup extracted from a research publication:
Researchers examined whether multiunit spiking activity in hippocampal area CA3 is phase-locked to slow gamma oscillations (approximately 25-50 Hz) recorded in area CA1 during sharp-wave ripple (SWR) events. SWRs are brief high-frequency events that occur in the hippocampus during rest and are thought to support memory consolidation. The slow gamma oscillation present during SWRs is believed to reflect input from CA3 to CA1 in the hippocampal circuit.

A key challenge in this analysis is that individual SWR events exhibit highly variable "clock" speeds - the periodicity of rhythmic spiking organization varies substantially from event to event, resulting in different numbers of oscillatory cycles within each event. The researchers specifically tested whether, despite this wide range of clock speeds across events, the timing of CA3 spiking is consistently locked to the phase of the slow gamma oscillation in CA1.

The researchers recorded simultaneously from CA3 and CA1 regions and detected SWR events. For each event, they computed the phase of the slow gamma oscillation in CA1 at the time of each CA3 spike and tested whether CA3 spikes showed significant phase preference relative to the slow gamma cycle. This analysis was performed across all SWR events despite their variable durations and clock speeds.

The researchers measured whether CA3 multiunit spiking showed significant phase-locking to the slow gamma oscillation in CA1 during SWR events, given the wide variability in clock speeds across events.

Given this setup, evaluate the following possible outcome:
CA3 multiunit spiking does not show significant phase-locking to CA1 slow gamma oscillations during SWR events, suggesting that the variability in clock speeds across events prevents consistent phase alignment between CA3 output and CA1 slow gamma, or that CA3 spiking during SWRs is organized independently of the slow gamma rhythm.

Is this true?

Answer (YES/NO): NO